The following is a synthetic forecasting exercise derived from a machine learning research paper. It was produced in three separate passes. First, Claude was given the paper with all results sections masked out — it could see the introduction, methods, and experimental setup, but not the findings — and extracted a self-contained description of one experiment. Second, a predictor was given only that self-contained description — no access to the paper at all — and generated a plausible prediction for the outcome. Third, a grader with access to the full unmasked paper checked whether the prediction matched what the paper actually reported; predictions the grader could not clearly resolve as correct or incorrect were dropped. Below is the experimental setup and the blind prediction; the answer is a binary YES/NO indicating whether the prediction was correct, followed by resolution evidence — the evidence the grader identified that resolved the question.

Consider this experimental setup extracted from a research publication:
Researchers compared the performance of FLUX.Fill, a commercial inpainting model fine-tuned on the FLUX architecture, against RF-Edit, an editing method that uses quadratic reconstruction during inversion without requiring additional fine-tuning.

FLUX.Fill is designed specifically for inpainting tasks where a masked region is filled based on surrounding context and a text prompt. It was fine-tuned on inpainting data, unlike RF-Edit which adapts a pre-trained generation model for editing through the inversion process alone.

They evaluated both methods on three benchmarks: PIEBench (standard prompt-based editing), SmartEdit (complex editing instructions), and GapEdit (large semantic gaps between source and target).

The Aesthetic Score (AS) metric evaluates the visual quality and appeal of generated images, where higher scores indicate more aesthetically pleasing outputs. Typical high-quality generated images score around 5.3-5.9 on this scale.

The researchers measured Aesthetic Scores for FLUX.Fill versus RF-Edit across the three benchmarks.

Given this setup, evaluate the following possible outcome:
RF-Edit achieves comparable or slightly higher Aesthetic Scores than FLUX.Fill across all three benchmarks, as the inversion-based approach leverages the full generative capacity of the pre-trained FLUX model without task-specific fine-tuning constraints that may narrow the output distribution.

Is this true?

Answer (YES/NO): YES